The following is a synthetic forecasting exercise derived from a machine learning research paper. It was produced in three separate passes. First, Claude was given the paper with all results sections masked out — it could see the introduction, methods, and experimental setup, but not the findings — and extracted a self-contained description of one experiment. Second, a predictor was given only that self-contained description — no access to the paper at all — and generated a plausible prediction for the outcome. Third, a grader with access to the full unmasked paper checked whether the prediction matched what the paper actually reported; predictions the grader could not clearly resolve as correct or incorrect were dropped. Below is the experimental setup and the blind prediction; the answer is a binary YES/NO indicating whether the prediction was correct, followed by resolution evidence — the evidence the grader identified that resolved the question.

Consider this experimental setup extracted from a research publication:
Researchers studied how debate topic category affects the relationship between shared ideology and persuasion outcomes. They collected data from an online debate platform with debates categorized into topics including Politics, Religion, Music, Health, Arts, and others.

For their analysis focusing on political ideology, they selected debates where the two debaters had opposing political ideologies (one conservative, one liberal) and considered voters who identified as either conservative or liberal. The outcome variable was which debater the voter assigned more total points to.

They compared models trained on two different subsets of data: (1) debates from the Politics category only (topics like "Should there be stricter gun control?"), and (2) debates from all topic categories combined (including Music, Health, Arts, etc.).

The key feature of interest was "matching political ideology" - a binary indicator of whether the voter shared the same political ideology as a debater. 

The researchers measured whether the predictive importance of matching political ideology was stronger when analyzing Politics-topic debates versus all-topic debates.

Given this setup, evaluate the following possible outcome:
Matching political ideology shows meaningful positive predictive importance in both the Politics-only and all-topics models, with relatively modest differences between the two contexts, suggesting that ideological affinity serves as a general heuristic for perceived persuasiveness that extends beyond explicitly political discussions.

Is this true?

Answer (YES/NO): NO